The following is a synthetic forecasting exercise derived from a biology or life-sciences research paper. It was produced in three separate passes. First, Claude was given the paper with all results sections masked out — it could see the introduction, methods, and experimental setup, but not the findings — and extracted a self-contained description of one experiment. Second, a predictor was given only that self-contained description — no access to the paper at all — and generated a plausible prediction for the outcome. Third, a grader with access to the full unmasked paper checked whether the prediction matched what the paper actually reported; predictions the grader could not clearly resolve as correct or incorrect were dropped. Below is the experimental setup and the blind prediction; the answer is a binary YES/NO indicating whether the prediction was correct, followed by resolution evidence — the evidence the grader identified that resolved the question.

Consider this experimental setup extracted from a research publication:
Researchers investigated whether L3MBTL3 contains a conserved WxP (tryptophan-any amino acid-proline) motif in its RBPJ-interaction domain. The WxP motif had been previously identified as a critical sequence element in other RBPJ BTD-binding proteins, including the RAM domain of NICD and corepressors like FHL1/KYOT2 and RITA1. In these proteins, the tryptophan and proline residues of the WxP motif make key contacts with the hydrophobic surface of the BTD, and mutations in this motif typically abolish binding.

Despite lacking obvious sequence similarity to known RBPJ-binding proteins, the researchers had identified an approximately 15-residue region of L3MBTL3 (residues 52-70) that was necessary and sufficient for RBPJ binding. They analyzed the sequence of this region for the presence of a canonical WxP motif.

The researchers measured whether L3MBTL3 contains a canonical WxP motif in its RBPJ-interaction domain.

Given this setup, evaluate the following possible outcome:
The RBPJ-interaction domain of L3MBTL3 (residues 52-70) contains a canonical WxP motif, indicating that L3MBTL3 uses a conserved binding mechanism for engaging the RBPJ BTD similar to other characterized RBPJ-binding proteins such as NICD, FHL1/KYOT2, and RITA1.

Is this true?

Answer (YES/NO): NO